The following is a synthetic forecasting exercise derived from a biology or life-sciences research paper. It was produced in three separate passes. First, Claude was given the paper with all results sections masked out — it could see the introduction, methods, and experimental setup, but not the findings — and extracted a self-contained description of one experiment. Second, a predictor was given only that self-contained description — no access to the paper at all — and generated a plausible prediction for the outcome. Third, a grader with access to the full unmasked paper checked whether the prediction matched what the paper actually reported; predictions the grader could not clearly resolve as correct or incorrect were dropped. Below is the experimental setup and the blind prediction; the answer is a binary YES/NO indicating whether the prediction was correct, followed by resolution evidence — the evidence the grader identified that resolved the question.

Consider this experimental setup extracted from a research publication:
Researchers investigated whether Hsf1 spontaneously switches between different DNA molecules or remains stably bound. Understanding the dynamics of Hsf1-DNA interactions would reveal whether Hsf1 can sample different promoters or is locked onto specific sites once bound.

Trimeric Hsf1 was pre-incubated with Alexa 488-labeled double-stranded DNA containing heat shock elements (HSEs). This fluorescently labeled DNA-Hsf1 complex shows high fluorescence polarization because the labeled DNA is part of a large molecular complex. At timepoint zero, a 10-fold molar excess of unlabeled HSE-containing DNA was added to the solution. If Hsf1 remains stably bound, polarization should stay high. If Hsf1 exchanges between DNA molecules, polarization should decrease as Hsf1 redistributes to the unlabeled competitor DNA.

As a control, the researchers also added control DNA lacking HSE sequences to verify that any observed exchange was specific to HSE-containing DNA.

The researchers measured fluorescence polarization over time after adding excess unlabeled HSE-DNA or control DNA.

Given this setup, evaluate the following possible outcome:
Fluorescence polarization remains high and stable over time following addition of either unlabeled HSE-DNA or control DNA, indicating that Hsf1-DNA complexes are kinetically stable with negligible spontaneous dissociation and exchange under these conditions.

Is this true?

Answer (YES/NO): NO